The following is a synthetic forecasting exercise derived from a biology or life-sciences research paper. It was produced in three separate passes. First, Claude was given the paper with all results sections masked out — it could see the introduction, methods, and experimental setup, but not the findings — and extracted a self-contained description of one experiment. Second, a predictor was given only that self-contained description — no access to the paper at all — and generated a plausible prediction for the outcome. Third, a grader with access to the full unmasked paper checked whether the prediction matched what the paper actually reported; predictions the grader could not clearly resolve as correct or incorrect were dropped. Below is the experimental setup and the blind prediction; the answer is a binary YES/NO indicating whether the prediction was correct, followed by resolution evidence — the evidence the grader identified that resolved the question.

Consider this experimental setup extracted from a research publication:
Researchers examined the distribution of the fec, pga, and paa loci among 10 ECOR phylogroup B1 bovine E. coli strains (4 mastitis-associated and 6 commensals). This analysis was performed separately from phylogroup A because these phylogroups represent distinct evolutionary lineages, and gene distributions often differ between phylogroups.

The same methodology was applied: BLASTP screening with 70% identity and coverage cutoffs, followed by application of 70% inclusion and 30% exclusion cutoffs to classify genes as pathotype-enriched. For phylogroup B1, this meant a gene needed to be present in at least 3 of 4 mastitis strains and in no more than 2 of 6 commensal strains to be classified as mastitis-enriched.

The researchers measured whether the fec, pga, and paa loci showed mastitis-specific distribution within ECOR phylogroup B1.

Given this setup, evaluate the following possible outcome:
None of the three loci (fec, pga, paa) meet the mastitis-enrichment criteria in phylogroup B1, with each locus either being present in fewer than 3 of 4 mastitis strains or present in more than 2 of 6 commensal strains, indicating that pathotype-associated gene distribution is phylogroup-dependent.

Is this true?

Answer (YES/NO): NO